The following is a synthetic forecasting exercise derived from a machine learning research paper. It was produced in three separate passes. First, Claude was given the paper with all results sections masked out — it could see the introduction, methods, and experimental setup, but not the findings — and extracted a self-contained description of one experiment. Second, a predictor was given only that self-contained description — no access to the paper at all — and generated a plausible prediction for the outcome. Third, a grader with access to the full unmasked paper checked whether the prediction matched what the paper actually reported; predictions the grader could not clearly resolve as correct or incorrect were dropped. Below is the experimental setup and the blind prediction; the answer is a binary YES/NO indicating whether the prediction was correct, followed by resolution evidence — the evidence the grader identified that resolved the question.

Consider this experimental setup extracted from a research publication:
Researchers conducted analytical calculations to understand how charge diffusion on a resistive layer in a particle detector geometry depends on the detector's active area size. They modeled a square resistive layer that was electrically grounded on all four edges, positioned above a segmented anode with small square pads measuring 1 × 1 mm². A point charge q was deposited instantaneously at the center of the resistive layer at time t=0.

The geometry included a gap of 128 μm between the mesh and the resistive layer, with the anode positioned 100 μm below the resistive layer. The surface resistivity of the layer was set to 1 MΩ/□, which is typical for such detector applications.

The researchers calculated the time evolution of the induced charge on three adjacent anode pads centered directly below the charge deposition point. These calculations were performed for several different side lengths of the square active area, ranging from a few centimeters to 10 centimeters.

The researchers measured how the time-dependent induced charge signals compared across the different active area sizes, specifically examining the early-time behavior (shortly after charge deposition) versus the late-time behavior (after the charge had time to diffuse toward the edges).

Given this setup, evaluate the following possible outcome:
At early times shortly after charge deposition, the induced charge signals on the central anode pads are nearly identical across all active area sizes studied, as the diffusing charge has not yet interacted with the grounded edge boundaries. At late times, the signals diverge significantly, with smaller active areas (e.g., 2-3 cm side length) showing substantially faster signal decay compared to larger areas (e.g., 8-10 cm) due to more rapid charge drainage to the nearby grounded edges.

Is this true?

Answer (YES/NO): YES